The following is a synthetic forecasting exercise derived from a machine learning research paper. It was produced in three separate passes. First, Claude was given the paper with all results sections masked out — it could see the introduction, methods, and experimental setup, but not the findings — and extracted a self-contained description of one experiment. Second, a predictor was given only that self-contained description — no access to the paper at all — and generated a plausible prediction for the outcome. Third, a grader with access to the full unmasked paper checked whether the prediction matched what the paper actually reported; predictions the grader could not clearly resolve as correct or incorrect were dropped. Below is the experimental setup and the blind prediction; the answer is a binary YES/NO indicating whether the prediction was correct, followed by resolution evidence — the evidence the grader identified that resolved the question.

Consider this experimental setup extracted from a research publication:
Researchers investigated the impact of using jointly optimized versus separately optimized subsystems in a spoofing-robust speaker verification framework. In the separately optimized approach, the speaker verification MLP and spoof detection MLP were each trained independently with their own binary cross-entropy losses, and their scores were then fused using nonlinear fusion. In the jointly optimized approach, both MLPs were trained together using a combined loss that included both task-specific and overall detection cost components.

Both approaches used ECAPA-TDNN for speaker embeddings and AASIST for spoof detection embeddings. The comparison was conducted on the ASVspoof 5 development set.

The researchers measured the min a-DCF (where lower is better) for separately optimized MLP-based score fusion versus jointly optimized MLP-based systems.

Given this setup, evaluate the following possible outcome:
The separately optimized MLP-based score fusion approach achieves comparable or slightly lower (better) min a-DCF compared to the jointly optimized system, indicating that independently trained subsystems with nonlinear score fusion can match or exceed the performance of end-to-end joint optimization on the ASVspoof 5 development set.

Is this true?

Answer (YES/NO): YES